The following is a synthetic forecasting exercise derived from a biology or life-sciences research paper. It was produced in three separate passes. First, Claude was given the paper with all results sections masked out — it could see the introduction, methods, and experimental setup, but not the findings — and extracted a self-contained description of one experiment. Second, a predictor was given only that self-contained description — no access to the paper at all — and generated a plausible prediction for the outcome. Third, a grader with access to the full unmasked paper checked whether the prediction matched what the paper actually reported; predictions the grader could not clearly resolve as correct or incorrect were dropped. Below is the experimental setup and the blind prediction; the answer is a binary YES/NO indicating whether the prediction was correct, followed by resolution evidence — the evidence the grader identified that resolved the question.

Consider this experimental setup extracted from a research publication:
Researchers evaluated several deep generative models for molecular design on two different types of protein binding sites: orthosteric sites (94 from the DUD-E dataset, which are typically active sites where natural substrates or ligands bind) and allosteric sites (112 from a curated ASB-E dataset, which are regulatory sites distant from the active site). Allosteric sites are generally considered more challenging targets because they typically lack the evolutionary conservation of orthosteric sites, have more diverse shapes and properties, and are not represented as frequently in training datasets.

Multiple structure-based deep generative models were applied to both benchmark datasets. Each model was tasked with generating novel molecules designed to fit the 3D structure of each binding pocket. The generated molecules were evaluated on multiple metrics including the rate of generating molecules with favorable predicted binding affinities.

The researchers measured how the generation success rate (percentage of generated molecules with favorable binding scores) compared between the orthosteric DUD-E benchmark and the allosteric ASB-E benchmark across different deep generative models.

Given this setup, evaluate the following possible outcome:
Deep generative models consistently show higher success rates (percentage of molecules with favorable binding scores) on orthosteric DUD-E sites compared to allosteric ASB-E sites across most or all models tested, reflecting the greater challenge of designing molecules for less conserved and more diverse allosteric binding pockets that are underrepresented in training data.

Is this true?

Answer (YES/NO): NO